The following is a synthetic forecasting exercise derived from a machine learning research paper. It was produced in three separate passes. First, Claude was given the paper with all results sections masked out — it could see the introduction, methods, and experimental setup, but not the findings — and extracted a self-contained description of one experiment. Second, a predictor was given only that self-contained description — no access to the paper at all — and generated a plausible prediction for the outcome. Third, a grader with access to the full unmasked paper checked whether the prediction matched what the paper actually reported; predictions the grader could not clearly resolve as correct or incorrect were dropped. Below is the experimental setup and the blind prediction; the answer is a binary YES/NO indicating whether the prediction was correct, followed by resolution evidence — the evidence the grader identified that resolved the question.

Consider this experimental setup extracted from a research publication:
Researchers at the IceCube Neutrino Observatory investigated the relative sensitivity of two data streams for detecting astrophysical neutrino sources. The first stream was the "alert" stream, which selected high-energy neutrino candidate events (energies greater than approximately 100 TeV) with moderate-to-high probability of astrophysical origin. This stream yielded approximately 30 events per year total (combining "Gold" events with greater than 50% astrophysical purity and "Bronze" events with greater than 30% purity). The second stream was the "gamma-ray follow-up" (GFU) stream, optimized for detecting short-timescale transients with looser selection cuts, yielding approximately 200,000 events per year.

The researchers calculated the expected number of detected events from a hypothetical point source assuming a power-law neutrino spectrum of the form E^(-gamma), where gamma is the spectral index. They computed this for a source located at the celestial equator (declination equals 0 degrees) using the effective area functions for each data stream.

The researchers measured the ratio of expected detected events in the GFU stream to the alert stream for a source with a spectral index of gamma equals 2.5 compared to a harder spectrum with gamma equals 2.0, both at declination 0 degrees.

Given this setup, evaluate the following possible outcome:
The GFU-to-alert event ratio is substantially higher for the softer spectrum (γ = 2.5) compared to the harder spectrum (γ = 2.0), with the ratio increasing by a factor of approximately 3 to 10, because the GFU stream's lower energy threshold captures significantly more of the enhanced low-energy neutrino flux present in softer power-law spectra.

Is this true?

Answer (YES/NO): YES